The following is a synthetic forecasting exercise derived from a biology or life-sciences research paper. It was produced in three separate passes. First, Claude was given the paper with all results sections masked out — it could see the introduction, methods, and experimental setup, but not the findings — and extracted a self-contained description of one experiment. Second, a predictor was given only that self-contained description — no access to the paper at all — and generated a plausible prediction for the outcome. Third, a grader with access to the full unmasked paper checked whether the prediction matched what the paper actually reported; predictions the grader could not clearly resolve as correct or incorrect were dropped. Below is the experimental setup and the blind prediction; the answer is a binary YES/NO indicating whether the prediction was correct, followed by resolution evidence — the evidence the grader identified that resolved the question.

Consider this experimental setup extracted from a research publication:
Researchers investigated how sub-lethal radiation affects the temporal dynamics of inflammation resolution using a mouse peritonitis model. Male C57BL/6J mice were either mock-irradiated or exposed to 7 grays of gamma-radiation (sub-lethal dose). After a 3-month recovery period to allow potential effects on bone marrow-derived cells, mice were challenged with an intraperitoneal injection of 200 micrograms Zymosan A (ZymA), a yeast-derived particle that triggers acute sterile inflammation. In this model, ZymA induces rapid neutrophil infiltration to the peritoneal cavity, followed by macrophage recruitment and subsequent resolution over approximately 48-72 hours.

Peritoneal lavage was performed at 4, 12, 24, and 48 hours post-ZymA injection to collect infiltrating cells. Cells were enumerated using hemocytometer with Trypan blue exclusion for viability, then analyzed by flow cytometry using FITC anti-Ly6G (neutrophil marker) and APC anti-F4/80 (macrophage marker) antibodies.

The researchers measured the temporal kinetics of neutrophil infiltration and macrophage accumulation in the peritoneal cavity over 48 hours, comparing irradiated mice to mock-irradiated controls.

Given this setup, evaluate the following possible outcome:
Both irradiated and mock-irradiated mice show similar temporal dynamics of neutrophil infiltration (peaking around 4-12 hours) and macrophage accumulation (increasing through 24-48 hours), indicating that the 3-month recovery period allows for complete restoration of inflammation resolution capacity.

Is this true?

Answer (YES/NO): NO